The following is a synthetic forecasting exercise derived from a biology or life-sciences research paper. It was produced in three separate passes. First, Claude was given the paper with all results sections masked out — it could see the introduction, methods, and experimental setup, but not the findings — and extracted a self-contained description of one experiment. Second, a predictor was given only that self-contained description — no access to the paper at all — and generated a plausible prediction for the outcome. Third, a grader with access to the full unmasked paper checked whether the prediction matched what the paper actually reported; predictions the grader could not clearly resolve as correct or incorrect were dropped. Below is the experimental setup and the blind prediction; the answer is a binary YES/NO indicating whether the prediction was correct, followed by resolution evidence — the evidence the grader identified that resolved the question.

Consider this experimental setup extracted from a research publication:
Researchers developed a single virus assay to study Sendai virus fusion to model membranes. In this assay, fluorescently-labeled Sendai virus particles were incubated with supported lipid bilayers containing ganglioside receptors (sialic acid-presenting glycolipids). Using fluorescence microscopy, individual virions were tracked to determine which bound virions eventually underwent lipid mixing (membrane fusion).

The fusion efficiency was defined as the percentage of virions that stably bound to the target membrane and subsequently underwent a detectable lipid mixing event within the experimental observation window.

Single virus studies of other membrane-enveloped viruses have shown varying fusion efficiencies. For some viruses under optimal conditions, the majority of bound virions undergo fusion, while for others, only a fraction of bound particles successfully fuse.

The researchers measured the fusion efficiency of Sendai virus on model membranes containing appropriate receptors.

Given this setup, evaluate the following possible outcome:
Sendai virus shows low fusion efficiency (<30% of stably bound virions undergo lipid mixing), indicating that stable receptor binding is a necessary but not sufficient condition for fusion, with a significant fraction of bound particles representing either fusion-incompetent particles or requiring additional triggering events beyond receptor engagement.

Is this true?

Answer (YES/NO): YES